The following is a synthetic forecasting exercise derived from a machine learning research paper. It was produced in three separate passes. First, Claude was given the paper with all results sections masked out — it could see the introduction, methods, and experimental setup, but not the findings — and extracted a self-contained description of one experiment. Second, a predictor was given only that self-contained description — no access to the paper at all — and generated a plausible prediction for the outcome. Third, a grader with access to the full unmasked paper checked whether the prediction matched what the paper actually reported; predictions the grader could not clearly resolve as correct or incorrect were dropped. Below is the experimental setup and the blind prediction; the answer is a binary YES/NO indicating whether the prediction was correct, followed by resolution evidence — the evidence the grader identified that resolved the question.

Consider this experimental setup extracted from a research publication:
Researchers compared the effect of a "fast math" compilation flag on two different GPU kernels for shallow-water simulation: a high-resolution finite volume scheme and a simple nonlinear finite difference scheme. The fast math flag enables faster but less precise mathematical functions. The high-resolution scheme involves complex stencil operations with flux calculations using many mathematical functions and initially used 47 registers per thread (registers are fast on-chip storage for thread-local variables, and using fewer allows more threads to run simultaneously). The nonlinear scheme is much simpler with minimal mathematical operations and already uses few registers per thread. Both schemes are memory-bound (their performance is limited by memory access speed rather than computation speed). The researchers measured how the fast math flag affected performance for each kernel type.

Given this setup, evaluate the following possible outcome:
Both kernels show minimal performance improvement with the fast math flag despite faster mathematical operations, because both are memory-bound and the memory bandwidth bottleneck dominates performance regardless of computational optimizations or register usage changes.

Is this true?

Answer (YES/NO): NO